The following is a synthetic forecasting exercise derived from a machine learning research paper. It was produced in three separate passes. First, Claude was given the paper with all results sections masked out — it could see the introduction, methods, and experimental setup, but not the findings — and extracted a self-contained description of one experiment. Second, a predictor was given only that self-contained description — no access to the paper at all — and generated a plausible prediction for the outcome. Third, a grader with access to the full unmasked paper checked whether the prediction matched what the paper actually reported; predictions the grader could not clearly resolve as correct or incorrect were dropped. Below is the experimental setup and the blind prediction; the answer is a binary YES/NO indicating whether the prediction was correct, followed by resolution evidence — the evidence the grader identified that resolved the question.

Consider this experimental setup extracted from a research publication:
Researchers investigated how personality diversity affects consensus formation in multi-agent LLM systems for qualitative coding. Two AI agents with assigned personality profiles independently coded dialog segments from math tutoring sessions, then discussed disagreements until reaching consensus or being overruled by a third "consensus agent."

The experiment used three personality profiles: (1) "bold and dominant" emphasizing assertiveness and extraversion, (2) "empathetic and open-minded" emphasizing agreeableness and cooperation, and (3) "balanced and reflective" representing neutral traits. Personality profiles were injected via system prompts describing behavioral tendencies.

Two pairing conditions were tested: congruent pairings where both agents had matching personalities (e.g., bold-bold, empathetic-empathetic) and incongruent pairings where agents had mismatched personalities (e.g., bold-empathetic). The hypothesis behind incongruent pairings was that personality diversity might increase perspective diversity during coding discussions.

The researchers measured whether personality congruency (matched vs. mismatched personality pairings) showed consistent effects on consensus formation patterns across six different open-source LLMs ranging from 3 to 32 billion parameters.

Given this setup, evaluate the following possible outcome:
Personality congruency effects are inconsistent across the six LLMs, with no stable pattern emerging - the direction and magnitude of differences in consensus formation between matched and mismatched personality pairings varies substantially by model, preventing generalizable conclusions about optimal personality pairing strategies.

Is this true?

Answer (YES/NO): NO